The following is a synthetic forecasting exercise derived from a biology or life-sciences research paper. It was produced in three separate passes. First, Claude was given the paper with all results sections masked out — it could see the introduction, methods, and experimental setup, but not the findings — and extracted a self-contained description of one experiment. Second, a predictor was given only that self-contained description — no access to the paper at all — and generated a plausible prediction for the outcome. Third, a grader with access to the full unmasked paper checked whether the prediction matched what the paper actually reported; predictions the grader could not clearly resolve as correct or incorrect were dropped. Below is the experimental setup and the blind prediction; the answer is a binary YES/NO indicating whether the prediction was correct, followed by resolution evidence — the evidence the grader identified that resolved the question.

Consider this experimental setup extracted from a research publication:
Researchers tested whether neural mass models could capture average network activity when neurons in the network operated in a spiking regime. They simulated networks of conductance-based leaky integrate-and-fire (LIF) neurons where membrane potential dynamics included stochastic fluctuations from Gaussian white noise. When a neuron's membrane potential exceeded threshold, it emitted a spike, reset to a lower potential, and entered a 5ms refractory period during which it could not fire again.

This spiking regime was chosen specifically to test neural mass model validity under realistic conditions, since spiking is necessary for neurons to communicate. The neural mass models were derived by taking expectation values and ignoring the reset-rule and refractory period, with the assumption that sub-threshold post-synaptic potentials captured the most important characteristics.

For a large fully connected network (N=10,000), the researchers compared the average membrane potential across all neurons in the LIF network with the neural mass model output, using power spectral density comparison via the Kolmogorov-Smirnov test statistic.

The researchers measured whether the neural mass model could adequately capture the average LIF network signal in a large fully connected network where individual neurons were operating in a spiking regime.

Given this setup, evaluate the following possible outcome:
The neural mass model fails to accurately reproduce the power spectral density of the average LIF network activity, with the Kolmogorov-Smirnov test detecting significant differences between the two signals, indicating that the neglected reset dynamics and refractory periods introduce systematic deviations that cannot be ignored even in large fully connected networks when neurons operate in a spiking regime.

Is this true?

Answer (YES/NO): NO